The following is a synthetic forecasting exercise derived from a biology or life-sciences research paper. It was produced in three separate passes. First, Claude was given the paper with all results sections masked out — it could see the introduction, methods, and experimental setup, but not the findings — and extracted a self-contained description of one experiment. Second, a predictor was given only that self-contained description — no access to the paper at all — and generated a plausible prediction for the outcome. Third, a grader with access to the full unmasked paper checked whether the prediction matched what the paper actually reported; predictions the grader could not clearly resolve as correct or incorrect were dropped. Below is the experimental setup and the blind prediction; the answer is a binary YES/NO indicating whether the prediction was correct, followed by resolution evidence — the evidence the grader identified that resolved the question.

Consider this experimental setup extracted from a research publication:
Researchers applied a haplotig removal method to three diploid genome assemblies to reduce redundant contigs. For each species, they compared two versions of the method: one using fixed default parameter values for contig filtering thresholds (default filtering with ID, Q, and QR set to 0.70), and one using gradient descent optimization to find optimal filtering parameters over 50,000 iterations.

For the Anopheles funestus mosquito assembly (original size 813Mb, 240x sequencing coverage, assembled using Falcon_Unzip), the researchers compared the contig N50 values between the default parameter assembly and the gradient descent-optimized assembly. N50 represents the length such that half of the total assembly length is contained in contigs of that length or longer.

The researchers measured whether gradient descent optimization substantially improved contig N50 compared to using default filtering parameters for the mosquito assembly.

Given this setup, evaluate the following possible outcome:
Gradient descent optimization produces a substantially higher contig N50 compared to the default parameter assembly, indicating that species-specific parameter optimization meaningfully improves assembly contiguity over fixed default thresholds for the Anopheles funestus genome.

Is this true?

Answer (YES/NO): NO